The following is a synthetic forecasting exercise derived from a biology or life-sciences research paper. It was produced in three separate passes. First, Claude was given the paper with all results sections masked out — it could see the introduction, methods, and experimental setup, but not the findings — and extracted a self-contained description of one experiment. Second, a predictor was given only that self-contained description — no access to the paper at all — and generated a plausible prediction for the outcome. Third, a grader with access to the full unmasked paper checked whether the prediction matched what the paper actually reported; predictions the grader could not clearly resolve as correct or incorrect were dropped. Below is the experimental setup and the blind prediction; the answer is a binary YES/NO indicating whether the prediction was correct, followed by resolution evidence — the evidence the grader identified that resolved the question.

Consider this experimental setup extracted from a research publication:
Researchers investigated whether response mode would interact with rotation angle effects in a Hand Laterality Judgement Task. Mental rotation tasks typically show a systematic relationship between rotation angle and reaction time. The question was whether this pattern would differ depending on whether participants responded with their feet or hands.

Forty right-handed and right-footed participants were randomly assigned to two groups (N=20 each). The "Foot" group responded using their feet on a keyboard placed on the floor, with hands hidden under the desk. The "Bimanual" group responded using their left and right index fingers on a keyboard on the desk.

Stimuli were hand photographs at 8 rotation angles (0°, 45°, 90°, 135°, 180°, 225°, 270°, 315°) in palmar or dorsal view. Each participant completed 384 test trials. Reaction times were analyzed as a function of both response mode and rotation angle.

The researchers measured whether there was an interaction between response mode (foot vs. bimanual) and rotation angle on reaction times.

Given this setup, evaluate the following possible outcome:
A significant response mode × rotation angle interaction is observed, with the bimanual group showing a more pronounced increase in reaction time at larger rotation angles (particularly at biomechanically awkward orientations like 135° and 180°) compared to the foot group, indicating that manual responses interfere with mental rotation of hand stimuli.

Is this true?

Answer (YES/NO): NO